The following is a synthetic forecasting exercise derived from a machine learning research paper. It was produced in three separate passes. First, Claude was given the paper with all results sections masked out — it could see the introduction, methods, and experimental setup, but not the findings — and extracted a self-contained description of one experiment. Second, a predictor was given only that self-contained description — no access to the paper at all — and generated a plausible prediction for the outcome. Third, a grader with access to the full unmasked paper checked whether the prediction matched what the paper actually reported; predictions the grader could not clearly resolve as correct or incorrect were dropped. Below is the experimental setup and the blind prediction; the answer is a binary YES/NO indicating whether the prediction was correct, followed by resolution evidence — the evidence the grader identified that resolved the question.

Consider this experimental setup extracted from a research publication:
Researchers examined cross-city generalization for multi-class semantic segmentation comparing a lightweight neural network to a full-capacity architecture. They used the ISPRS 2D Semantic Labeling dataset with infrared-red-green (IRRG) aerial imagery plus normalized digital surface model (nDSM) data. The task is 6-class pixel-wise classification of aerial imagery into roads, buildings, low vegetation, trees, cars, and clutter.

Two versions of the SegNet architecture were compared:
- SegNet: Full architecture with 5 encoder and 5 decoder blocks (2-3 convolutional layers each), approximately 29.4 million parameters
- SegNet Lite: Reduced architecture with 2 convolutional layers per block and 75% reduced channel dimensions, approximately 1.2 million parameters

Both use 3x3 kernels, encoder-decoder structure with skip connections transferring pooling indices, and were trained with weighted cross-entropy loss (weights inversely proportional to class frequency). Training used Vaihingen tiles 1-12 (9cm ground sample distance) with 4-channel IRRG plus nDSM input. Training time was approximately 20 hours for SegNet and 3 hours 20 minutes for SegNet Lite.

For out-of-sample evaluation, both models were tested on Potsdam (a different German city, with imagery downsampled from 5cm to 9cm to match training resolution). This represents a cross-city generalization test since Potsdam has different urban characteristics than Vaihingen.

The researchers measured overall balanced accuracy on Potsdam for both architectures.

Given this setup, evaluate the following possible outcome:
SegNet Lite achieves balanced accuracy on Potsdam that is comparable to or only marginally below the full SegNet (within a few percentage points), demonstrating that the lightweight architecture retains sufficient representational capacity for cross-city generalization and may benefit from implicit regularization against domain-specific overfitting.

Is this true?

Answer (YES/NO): NO